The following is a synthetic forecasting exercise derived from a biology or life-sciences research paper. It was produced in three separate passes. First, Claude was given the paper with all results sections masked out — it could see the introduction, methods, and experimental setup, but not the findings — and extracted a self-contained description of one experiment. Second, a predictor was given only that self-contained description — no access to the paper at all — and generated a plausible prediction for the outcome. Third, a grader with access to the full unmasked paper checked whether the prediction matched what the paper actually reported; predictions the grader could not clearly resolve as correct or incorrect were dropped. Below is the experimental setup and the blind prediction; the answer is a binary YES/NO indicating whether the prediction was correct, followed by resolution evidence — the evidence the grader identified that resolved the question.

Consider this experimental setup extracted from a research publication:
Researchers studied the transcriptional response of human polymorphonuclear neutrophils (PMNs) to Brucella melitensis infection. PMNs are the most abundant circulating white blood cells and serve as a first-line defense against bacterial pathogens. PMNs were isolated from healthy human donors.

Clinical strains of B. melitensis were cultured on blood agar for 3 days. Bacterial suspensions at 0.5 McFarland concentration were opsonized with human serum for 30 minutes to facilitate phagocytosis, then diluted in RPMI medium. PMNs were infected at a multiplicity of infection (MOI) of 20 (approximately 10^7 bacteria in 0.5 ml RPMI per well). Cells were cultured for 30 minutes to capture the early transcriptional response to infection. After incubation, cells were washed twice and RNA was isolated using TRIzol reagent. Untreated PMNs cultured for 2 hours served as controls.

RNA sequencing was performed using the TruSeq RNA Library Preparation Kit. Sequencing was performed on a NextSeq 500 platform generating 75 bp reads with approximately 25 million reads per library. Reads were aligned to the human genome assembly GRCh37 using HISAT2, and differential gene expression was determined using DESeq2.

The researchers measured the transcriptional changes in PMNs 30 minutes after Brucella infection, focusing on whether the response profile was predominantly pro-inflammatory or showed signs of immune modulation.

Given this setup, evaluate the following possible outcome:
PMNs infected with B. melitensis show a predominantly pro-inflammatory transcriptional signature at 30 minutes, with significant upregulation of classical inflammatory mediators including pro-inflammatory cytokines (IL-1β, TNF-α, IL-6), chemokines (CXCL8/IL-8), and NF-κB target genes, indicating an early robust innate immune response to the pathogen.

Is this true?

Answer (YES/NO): NO